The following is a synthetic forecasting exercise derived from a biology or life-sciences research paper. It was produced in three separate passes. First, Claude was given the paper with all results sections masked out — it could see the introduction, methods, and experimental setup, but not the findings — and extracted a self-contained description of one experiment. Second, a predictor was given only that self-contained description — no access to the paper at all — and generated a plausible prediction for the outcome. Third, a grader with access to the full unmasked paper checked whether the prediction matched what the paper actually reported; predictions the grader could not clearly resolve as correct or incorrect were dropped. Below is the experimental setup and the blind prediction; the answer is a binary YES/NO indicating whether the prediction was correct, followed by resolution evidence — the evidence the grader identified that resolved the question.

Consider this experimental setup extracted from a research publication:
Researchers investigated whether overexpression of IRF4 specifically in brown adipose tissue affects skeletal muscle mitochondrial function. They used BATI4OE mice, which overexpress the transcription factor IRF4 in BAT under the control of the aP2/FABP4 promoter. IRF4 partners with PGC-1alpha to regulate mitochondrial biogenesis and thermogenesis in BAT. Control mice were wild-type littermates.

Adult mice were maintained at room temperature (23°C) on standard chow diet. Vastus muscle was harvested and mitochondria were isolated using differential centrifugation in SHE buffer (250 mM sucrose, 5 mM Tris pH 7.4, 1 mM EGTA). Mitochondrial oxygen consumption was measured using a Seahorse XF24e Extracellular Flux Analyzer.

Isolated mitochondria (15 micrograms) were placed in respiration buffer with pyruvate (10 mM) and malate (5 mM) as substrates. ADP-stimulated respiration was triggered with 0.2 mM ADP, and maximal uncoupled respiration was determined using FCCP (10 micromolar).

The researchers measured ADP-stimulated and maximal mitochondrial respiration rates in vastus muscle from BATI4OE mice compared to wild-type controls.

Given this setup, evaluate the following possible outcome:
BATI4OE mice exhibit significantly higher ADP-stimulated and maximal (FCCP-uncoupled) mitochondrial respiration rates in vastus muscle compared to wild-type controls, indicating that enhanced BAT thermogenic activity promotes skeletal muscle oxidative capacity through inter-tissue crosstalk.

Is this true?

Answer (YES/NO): YES